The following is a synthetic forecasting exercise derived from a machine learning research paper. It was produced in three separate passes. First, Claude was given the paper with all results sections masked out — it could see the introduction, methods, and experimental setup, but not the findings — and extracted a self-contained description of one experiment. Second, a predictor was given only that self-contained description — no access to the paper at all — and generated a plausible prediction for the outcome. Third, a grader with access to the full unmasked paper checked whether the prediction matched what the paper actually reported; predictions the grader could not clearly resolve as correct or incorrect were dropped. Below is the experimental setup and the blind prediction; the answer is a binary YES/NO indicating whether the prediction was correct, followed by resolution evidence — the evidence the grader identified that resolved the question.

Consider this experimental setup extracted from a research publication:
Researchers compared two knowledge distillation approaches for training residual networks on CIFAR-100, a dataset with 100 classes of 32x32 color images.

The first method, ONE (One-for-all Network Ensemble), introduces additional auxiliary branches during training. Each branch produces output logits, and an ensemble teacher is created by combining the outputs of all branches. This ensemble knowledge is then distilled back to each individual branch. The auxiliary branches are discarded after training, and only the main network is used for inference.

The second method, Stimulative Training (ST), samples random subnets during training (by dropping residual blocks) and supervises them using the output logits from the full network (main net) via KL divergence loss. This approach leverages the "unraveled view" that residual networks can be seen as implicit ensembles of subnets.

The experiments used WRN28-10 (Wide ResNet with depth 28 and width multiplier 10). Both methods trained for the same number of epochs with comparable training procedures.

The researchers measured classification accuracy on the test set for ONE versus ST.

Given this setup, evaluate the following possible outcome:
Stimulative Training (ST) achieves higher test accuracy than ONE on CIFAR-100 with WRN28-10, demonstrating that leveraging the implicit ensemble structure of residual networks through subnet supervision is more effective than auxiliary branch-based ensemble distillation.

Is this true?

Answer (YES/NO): NO